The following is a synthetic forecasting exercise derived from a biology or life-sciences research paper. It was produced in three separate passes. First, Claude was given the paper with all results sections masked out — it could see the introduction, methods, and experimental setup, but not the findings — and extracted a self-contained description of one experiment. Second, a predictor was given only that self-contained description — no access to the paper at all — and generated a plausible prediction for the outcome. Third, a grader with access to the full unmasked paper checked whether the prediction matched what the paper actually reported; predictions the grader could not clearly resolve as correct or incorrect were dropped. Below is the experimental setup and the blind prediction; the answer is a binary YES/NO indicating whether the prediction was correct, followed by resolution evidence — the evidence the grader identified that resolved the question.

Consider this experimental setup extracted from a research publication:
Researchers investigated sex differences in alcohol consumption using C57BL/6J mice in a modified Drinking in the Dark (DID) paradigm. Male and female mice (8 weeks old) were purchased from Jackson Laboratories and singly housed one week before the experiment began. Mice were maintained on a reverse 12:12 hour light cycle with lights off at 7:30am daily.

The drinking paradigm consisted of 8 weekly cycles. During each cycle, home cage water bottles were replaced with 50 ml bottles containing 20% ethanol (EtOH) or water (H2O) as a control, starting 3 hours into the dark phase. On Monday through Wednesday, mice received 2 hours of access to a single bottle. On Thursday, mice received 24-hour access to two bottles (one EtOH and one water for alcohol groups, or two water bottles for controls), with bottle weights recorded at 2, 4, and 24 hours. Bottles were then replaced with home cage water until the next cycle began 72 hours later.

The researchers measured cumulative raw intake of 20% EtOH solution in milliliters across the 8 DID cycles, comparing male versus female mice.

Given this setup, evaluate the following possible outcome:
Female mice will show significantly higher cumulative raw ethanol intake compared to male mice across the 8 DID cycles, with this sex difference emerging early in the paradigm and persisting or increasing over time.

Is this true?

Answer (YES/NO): NO